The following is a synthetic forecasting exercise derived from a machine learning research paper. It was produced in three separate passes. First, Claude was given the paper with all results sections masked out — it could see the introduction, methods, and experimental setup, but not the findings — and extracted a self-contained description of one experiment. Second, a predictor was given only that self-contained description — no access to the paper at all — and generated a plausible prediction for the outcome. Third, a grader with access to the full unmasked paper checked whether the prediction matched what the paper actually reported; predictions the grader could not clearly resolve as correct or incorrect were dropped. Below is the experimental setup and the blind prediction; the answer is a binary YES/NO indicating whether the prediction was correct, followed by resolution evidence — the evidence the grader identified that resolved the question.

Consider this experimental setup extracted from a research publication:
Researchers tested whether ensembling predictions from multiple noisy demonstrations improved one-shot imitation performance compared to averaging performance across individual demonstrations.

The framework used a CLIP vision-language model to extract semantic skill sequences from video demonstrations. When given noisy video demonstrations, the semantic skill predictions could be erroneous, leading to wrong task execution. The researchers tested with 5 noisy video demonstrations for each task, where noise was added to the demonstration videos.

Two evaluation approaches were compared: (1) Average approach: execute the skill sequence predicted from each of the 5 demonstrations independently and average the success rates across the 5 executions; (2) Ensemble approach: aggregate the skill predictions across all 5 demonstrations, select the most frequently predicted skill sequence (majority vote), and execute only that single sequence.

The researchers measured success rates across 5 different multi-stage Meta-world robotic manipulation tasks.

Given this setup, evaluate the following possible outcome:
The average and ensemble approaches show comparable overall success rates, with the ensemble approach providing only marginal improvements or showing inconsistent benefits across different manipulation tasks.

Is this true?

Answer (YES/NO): NO